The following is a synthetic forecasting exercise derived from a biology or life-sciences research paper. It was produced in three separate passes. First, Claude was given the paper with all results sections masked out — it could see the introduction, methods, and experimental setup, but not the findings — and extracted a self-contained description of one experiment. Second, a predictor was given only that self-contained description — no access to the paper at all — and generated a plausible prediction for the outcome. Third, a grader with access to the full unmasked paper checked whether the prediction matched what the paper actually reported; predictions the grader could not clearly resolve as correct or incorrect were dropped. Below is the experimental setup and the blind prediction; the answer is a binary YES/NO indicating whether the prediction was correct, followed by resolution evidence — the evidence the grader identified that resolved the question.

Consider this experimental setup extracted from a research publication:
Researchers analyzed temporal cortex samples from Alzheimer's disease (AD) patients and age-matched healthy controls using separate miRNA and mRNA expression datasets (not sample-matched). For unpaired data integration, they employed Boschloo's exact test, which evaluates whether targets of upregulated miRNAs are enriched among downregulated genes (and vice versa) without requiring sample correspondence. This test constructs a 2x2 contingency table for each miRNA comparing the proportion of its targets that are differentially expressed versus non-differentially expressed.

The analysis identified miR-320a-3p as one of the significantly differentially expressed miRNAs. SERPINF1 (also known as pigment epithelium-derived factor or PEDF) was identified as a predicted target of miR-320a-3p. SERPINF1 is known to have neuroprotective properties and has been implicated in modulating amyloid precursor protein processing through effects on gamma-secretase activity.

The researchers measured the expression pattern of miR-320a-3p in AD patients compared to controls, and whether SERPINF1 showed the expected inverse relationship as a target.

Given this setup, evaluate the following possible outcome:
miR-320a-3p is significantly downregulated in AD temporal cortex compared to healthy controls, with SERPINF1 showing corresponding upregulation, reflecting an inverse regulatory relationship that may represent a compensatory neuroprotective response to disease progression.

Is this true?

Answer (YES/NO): NO